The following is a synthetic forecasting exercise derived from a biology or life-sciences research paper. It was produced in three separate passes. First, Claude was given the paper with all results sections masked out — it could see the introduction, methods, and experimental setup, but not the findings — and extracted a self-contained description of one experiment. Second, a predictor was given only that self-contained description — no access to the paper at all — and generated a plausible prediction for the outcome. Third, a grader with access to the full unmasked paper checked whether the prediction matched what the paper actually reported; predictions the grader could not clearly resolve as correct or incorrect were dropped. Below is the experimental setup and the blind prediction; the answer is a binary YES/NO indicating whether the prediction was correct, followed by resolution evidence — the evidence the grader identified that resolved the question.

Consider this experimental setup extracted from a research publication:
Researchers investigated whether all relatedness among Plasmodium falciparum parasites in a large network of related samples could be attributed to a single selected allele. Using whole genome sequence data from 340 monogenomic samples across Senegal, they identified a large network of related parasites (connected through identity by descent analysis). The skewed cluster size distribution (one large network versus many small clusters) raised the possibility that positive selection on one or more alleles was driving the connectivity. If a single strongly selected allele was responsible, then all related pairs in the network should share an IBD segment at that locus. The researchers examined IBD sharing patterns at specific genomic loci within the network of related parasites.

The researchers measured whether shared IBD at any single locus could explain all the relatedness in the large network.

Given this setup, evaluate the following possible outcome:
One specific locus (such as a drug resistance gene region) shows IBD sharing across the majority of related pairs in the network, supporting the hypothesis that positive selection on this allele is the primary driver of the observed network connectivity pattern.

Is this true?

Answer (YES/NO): NO